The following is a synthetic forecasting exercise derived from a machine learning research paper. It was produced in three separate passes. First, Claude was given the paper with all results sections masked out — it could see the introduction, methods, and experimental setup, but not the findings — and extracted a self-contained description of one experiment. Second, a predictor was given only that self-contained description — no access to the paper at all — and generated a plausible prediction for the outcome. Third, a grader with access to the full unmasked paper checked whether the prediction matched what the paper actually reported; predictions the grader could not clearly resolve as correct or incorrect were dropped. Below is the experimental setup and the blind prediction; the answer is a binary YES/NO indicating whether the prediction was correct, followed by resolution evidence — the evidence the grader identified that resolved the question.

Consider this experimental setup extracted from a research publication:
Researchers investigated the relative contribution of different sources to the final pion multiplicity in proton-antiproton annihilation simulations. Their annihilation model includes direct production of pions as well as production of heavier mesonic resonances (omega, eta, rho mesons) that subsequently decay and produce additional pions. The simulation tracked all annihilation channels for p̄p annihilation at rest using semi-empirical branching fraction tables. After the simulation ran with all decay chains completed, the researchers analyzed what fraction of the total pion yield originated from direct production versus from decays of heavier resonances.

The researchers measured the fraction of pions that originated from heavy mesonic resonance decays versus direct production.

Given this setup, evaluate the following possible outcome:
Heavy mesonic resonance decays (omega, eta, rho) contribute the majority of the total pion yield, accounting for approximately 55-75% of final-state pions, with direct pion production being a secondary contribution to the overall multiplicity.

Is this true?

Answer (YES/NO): NO